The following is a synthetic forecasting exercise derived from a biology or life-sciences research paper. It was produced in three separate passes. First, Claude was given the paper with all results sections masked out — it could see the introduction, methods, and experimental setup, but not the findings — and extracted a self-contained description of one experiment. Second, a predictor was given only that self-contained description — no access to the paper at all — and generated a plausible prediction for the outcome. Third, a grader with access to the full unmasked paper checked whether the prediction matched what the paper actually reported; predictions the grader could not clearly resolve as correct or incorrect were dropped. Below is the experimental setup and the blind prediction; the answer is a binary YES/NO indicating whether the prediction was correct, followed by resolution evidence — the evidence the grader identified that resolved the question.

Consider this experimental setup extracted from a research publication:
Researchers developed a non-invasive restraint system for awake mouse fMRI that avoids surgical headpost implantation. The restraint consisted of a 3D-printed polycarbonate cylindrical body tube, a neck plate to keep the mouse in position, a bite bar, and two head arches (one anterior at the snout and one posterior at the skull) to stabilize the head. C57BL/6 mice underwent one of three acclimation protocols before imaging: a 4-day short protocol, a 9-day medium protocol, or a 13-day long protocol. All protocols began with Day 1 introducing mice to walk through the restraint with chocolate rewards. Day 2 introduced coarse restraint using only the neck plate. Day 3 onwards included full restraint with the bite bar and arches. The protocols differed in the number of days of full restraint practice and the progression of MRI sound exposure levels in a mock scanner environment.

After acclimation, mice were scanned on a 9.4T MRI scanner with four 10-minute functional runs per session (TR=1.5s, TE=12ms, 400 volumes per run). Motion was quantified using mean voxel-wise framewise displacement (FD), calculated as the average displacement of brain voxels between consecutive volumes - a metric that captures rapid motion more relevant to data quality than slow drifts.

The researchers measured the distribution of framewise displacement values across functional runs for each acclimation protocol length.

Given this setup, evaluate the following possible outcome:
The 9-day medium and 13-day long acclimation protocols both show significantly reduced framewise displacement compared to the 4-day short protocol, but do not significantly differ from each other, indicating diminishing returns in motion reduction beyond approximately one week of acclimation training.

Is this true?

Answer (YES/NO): NO